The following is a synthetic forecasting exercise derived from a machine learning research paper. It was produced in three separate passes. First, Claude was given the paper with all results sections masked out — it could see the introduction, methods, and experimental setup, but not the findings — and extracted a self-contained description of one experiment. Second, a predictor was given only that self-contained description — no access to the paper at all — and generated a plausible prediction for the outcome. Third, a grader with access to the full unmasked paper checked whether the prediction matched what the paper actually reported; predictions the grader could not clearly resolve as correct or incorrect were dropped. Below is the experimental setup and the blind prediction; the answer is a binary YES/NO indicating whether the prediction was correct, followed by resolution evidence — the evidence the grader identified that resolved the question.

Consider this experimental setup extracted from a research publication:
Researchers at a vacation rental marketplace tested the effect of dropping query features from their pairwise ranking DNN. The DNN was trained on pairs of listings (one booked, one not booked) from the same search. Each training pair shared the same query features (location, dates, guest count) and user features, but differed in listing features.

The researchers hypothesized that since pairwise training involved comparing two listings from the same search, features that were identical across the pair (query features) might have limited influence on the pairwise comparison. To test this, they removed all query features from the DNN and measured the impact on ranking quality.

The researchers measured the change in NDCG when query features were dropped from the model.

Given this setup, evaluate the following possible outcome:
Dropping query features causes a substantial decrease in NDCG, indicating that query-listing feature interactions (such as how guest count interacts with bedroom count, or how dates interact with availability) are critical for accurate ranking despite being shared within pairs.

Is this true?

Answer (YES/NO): NO